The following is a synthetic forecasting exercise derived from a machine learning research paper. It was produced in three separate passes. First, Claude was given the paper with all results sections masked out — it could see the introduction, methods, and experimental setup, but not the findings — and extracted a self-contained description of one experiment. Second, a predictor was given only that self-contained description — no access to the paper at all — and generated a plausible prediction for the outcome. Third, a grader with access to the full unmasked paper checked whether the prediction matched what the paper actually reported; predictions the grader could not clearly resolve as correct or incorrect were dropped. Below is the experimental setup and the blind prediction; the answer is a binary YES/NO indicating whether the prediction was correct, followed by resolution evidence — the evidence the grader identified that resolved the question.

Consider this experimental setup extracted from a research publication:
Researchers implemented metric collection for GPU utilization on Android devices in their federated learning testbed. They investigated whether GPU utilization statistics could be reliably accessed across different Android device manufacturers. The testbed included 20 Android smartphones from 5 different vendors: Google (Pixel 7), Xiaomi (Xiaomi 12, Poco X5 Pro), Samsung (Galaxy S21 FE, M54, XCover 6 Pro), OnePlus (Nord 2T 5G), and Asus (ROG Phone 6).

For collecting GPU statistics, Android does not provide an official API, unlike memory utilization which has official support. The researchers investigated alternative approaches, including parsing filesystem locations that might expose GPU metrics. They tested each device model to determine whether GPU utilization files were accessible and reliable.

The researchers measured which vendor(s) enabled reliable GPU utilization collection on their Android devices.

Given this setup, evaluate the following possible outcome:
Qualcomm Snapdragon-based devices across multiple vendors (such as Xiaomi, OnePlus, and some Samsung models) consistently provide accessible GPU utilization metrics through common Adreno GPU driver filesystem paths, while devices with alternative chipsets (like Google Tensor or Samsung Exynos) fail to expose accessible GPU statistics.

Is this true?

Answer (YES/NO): NO